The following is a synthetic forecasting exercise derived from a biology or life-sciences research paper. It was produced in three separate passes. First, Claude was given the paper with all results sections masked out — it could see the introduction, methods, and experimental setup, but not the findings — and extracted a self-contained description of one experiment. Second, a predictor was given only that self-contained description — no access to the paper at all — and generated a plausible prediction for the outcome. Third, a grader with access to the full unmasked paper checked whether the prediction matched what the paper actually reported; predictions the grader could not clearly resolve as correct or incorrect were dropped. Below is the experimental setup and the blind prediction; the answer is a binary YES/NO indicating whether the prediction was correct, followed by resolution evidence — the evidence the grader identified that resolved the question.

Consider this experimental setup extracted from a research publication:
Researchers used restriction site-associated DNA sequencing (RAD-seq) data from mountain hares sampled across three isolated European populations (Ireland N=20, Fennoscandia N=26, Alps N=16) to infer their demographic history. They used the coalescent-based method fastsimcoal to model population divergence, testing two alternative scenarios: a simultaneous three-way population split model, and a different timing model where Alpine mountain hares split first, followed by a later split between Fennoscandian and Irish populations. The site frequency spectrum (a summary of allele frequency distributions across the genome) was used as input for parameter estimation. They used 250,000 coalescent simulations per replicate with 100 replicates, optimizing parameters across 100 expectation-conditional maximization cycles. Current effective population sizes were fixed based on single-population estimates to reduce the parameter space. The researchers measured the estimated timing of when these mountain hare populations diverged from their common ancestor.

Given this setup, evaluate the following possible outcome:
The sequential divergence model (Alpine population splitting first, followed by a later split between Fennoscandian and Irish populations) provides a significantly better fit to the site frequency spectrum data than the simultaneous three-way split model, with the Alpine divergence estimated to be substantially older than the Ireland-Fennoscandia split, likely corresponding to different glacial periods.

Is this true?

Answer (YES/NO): NO